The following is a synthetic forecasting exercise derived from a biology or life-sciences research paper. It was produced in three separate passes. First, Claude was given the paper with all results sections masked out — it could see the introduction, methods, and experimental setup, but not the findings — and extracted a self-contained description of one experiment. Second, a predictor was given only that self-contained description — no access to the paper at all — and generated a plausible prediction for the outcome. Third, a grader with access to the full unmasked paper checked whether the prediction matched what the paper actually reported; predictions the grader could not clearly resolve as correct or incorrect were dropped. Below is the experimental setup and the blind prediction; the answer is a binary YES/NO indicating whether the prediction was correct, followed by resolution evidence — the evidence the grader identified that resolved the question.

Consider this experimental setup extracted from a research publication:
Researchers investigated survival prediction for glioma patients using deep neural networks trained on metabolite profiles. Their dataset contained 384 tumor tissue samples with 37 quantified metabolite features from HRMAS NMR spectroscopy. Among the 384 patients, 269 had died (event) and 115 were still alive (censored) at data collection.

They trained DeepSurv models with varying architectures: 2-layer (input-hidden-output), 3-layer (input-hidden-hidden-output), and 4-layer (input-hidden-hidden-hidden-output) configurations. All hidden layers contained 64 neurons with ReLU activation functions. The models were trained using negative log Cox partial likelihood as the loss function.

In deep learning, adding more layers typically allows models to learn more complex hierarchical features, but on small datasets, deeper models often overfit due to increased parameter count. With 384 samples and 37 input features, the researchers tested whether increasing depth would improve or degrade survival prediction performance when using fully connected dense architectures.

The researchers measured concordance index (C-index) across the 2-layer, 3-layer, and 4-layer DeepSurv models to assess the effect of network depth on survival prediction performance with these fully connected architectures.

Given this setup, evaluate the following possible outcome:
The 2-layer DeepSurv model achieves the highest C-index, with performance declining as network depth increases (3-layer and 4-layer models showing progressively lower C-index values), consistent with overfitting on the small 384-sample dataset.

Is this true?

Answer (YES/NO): YES